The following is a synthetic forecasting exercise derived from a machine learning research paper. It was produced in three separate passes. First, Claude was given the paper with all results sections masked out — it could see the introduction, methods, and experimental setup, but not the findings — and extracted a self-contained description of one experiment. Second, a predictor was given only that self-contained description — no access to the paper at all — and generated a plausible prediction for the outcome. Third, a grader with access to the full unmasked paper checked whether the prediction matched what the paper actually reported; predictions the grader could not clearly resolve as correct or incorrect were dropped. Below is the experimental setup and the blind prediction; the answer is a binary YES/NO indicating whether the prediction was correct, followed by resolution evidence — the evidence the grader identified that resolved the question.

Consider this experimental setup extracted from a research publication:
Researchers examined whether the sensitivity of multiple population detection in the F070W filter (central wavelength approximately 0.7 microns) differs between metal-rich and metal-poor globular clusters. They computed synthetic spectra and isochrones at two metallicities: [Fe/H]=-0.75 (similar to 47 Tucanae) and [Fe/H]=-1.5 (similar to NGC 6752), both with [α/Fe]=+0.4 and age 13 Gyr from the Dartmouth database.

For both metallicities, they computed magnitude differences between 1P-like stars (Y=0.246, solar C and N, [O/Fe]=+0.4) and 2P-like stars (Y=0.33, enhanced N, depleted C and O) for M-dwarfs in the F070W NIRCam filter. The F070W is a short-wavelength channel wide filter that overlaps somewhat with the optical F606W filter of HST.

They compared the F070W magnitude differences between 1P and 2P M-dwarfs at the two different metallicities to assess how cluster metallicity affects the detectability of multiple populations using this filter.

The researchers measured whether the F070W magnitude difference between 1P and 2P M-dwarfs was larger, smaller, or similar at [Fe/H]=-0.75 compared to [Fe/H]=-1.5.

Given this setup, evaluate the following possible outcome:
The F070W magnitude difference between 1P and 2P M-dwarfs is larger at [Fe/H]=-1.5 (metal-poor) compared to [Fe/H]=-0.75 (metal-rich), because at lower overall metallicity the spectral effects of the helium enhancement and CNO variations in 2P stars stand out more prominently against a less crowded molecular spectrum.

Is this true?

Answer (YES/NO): NO